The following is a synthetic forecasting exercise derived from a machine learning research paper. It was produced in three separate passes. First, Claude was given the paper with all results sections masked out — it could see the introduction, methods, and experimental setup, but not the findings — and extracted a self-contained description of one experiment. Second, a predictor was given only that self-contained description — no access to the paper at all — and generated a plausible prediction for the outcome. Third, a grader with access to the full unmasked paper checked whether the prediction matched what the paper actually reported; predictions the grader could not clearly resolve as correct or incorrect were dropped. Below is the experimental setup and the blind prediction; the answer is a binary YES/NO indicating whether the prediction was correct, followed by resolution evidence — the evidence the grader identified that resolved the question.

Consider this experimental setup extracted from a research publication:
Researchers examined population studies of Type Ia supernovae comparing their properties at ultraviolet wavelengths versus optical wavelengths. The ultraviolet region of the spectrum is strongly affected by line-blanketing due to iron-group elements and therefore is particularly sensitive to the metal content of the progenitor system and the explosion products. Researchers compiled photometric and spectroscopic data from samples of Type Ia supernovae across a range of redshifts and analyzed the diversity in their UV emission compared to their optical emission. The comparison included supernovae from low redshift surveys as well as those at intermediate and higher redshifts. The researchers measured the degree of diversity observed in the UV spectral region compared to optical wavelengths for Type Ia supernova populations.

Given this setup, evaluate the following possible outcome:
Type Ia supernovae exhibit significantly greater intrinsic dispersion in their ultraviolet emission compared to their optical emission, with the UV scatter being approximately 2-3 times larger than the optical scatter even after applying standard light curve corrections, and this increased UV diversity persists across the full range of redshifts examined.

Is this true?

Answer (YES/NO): NO